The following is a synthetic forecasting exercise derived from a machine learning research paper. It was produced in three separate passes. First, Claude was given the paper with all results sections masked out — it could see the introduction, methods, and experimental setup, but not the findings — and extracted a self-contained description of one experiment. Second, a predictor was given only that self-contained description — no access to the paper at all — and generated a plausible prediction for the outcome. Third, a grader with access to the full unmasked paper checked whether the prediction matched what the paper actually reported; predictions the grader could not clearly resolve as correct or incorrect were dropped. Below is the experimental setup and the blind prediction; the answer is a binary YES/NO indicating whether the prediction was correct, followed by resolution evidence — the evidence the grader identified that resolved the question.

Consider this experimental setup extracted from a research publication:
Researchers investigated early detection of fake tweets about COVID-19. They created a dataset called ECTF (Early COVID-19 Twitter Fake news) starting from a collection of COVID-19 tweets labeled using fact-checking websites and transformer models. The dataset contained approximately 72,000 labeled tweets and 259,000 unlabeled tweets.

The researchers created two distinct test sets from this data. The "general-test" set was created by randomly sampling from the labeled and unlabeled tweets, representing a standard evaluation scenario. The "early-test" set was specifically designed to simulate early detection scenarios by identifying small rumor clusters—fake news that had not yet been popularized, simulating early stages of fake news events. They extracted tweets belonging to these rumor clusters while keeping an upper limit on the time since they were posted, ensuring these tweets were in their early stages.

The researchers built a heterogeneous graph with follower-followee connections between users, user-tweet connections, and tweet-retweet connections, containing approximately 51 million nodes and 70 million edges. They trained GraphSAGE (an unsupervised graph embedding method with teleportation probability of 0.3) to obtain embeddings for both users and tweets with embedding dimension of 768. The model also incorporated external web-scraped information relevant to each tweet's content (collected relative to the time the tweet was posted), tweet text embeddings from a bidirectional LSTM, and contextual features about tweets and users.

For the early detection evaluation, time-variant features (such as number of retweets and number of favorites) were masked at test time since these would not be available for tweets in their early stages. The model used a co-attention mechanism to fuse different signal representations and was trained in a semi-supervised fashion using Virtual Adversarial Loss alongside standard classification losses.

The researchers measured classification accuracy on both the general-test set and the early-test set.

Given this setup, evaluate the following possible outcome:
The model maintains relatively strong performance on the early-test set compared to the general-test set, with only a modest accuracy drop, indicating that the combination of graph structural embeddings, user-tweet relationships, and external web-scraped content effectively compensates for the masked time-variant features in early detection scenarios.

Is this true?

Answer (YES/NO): YES